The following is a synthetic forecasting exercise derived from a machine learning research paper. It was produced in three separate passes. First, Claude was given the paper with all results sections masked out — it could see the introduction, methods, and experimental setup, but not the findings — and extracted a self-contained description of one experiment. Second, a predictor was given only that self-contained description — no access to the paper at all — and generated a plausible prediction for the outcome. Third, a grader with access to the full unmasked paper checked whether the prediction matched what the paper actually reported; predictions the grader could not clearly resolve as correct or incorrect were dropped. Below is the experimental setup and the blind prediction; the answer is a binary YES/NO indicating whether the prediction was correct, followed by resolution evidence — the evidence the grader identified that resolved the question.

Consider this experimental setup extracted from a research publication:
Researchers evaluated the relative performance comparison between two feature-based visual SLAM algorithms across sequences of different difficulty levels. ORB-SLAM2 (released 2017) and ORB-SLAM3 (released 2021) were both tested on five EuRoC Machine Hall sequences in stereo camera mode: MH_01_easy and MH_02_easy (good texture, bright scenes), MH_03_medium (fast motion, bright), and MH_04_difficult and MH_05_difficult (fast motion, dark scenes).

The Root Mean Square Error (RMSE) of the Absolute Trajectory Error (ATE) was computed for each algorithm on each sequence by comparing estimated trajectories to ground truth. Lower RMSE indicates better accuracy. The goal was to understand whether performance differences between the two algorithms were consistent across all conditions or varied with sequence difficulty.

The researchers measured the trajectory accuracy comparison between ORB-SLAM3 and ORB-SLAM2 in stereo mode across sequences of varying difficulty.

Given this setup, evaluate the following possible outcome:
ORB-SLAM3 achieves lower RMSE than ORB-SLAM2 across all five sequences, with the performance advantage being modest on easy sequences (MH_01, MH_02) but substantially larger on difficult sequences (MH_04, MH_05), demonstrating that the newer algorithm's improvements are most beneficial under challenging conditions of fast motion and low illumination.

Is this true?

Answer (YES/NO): NO